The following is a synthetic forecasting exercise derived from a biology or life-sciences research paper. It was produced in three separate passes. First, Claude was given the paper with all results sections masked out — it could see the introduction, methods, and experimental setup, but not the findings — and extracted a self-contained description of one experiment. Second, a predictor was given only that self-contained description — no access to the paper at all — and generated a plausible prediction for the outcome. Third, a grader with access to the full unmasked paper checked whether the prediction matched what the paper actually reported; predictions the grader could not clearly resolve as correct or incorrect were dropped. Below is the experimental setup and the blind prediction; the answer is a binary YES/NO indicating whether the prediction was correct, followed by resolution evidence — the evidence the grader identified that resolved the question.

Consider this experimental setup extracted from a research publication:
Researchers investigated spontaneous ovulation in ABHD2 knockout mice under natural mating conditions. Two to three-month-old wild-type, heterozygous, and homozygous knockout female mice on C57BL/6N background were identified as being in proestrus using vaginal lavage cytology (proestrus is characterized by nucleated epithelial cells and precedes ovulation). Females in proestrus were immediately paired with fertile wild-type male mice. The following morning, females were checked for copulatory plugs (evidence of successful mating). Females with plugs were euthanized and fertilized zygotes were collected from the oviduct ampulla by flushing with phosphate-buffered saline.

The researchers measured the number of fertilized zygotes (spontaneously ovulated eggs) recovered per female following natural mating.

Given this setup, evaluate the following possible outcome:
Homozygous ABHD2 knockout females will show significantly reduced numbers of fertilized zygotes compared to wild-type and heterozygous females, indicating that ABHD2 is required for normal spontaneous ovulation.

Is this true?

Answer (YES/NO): NO